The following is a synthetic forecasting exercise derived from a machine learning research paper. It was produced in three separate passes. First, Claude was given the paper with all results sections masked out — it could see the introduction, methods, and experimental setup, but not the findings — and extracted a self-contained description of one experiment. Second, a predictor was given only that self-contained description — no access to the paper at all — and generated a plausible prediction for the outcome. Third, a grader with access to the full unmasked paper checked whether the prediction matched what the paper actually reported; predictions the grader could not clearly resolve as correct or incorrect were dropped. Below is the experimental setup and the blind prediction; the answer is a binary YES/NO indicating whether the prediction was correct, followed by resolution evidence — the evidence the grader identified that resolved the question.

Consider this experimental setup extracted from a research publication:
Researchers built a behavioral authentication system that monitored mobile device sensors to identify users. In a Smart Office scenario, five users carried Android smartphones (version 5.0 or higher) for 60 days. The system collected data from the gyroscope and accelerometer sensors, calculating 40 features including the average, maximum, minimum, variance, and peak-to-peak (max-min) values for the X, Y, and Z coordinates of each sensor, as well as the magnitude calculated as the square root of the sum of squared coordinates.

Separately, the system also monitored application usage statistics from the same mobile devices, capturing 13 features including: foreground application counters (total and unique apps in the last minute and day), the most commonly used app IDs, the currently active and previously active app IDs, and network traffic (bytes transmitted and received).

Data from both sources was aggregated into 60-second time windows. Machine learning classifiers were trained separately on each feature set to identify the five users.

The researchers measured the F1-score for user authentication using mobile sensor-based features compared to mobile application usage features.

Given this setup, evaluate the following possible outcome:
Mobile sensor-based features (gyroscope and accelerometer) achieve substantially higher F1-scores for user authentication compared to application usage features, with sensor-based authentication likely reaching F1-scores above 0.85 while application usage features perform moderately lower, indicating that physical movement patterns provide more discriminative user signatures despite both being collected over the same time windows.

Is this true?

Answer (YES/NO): NO